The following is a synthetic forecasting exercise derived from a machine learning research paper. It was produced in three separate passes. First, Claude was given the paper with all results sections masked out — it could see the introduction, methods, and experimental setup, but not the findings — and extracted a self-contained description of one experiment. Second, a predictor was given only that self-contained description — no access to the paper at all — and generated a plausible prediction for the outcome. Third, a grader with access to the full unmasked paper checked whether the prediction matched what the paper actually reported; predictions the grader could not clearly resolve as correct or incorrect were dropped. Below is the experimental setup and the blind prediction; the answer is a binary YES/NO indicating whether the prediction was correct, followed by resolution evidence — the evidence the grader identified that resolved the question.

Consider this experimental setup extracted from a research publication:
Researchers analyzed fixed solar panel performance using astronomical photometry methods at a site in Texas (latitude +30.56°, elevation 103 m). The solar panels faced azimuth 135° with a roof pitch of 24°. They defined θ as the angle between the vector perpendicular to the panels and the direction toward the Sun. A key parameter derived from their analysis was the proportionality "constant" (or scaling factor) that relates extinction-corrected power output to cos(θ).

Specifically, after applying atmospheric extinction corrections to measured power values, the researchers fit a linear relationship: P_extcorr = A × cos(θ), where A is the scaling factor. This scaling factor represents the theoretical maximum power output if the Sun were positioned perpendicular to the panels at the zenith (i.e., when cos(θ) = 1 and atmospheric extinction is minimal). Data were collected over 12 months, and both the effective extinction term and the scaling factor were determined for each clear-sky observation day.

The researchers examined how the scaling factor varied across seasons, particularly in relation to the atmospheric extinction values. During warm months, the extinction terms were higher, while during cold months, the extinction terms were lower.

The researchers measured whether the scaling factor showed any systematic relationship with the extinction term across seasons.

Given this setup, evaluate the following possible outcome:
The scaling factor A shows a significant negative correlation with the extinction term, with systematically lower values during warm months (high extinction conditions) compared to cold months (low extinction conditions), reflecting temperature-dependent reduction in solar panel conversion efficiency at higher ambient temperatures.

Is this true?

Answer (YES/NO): NO